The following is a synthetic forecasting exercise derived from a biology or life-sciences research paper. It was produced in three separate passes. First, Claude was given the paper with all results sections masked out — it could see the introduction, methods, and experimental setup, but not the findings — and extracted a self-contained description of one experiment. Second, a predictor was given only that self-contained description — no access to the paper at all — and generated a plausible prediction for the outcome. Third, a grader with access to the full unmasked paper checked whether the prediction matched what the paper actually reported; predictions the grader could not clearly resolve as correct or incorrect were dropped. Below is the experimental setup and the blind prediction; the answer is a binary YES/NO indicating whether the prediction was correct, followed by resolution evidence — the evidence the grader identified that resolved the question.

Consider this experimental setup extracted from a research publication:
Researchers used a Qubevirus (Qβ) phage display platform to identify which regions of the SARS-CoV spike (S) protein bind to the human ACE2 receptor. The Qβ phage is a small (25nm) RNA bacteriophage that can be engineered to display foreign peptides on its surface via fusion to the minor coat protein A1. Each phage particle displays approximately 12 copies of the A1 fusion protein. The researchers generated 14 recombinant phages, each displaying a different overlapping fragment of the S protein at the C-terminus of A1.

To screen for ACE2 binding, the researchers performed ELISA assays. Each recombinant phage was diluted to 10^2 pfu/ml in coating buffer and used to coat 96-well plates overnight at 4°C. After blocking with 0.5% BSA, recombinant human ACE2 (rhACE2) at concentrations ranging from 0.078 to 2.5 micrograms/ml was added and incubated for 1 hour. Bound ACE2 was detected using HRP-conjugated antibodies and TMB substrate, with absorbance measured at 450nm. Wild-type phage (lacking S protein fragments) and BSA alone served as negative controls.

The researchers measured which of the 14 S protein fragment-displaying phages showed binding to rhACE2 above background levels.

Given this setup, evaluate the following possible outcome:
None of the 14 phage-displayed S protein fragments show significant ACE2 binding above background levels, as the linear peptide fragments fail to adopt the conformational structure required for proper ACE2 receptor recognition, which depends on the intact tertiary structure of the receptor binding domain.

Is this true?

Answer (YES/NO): NO